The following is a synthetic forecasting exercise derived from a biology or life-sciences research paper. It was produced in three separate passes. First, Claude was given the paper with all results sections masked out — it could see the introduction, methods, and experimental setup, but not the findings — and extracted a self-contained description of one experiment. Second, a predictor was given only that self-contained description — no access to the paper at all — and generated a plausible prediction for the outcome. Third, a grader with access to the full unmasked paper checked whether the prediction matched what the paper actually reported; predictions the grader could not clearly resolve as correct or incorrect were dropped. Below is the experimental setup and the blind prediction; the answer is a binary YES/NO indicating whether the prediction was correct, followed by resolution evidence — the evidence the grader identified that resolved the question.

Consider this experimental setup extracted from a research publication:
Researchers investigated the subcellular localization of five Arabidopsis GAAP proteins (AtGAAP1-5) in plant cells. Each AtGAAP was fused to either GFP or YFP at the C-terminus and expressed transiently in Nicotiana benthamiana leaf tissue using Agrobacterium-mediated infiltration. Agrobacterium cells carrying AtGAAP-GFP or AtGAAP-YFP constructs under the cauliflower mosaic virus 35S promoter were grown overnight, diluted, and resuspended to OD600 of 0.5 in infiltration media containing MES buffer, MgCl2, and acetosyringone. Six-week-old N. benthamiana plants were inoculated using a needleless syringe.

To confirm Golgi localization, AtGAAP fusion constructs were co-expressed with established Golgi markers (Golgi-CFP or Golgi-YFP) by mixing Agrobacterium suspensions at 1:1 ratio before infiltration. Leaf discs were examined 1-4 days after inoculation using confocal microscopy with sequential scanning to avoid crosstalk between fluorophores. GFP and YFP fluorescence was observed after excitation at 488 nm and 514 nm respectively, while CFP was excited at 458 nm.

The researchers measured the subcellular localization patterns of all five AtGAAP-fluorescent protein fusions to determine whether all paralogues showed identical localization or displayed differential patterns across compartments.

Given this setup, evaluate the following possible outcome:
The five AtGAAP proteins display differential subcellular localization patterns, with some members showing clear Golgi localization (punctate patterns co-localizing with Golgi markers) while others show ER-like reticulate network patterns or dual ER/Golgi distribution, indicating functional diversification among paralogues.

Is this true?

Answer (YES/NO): NO